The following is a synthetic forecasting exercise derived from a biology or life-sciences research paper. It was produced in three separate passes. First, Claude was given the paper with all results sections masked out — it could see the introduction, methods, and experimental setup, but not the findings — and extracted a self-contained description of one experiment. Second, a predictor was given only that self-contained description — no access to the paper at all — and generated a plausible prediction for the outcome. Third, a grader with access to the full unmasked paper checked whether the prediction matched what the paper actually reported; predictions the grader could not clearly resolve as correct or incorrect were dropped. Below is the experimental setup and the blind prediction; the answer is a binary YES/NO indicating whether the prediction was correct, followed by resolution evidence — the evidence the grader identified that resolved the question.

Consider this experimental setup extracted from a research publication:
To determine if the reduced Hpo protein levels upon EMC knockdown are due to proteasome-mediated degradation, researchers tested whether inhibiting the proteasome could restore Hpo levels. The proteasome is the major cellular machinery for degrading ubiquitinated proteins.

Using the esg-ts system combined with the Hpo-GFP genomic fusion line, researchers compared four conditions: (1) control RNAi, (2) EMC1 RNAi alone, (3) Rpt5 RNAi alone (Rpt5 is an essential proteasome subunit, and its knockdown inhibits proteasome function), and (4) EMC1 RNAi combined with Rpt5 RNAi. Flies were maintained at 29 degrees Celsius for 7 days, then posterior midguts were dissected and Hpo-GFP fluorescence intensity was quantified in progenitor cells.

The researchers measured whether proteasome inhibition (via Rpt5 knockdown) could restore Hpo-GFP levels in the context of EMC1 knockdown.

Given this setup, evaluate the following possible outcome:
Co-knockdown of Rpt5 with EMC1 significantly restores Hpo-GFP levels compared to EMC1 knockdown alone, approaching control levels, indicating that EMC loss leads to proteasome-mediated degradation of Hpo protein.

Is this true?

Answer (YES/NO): YES